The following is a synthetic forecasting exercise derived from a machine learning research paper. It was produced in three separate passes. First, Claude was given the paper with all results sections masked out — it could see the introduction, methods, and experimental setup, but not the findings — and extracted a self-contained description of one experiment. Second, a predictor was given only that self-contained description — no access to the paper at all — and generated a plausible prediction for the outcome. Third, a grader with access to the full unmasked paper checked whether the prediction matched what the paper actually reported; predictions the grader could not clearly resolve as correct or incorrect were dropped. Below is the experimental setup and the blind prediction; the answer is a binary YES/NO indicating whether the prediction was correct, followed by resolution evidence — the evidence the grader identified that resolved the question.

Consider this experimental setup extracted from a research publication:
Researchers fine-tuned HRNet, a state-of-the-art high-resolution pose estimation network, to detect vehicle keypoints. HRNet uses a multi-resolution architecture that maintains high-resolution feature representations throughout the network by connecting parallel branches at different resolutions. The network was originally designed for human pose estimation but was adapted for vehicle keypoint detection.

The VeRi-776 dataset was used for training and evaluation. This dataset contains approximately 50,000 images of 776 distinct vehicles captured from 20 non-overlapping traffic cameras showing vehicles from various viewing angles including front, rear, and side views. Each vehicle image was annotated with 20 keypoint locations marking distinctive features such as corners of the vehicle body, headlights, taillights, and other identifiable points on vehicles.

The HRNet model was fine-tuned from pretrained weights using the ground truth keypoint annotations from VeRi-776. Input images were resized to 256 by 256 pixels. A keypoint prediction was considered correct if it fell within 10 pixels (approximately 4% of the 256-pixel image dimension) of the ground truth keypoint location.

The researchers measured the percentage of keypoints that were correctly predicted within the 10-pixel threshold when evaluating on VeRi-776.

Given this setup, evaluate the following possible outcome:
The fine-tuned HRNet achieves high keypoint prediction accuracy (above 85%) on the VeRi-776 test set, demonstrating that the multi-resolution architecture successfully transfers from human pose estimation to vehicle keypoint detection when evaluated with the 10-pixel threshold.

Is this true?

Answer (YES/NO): YES